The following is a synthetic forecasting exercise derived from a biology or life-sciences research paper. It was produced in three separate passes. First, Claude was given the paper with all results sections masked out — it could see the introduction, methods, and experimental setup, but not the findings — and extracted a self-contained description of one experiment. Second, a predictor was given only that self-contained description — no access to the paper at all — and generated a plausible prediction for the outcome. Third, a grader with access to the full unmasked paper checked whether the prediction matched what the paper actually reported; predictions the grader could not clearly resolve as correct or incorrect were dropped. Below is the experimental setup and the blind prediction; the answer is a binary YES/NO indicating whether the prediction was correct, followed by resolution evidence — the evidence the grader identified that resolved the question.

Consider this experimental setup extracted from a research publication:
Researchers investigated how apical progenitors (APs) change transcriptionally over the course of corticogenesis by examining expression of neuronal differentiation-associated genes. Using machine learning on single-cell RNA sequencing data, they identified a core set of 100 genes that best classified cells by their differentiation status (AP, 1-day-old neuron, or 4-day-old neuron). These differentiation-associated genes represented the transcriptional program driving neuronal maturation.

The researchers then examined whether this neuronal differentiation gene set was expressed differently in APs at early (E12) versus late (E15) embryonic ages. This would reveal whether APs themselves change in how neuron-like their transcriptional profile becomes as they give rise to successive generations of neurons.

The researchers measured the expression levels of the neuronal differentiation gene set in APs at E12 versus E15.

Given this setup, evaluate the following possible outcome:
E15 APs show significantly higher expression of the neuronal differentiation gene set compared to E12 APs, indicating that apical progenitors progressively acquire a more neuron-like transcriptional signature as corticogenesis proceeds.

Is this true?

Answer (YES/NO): YES